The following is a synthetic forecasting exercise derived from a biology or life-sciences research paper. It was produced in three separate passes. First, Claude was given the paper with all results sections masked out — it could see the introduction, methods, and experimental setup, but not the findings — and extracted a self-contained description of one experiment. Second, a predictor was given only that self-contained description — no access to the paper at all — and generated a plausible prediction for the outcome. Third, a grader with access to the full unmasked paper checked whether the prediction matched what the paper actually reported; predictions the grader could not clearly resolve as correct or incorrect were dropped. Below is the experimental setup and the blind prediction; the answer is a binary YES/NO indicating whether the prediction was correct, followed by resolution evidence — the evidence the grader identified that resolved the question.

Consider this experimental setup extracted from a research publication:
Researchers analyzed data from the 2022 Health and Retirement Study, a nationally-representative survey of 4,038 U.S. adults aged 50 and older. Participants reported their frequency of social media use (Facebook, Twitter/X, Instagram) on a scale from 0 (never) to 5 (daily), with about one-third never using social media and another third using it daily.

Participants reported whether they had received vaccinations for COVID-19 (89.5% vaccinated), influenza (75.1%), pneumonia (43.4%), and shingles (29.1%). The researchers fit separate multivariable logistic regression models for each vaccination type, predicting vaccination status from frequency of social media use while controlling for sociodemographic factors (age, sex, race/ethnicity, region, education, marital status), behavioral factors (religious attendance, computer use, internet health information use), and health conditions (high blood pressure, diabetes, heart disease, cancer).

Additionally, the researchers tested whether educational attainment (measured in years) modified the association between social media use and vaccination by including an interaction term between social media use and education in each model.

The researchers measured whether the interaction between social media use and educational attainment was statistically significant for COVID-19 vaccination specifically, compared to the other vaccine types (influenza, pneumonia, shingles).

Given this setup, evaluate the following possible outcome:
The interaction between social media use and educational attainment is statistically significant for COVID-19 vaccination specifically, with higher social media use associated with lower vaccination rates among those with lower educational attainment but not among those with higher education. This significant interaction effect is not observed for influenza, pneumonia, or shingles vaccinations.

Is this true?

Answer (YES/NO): YES